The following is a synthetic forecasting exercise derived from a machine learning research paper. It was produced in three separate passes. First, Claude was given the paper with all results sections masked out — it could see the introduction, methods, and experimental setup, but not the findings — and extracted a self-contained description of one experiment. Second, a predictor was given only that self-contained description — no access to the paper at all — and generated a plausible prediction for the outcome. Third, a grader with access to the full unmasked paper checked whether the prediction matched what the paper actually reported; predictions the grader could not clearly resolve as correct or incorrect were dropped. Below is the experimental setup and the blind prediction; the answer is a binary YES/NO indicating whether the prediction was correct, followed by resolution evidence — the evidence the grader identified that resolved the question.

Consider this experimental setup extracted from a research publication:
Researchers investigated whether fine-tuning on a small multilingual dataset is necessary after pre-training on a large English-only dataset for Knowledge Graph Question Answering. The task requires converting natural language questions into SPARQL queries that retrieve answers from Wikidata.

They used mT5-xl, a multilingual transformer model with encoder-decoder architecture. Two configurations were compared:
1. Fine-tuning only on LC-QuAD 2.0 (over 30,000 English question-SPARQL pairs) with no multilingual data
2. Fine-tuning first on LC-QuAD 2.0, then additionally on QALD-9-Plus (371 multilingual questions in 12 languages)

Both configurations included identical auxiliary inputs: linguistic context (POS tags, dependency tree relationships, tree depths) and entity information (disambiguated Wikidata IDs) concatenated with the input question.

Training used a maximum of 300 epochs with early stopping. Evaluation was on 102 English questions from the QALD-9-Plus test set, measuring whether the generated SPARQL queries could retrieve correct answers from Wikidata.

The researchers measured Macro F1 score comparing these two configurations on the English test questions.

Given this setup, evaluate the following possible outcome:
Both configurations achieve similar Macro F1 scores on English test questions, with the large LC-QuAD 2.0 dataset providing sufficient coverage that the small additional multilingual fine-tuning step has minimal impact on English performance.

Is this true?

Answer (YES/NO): NO